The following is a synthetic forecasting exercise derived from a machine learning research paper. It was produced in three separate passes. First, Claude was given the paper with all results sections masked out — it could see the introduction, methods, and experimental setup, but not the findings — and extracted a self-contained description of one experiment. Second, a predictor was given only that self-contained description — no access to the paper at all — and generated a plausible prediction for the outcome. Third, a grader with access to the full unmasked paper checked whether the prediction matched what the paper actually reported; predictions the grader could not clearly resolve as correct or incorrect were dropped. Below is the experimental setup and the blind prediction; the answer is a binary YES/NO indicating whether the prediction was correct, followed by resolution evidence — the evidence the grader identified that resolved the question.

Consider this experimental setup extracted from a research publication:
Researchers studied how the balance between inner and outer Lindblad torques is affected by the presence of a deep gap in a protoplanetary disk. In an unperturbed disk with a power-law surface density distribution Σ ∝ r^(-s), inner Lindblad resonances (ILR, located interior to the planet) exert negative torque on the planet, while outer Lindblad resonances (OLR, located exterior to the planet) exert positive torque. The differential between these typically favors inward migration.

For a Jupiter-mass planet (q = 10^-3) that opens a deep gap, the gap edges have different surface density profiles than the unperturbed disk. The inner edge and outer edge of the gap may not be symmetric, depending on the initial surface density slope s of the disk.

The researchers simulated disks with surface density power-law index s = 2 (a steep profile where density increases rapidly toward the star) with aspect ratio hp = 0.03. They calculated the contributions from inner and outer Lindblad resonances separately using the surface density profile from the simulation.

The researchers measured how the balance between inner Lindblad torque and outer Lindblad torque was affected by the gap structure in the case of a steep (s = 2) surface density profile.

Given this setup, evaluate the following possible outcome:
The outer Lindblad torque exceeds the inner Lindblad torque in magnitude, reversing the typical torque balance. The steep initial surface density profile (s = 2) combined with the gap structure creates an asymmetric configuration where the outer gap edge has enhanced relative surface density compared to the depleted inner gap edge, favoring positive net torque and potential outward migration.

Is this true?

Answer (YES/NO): NO